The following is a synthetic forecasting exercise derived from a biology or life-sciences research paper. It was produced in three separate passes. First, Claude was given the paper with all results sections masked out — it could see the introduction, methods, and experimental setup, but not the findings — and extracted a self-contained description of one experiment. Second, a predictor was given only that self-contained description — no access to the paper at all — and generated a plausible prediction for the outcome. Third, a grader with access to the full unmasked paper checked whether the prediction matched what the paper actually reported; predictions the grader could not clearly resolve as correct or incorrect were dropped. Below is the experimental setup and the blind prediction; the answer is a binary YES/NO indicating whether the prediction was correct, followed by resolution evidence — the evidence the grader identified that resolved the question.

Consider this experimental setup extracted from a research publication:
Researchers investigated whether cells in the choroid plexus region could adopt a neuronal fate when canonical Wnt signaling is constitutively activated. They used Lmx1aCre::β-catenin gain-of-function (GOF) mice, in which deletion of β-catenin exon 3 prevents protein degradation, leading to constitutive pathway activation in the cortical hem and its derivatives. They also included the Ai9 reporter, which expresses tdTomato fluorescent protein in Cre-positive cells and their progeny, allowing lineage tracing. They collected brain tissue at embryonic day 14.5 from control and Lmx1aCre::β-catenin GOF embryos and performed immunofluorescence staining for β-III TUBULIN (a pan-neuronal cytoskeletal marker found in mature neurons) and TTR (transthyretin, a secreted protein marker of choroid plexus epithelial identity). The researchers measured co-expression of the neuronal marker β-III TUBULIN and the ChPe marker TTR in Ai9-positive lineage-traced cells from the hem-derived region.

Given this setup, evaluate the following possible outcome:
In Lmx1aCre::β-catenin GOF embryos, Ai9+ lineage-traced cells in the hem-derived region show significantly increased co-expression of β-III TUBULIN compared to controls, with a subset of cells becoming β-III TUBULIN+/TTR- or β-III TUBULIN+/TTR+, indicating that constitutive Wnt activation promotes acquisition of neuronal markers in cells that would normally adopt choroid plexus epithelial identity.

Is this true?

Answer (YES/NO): YES